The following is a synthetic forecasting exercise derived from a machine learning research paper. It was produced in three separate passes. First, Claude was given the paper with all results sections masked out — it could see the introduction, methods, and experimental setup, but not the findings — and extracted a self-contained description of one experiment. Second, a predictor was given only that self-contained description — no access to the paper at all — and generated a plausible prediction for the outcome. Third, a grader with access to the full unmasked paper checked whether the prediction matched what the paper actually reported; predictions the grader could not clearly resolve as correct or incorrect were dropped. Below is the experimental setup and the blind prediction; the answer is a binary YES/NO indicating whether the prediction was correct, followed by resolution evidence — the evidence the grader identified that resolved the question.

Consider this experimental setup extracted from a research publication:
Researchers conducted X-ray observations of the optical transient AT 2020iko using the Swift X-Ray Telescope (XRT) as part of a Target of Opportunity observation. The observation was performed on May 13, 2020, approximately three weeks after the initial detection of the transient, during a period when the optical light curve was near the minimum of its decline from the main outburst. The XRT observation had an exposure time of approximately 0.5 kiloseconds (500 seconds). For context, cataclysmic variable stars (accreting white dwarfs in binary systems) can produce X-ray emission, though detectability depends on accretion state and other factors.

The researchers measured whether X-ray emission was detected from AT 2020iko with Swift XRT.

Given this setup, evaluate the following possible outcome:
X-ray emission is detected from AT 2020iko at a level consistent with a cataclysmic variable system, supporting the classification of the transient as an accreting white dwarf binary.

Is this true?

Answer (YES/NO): NO